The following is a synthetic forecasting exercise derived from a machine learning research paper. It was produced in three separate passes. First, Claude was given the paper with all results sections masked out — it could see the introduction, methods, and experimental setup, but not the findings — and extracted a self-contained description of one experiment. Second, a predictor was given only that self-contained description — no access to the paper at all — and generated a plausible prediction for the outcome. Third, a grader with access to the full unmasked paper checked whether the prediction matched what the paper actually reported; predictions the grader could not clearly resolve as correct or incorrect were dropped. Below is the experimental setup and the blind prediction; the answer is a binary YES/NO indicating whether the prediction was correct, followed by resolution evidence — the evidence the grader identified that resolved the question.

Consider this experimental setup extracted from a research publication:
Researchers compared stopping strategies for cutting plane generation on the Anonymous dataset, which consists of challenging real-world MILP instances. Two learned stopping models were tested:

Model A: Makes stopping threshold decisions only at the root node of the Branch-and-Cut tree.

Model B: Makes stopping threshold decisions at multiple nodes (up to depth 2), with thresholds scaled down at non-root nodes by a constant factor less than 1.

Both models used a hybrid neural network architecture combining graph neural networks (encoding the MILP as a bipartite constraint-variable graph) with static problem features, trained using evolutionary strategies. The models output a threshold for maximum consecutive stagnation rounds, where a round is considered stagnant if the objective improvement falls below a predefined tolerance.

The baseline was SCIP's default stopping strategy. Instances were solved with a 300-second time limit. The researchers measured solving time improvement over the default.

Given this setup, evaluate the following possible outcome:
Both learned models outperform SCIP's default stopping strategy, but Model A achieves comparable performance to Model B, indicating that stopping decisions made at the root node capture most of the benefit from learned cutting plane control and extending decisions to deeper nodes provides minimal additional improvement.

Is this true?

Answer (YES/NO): NO